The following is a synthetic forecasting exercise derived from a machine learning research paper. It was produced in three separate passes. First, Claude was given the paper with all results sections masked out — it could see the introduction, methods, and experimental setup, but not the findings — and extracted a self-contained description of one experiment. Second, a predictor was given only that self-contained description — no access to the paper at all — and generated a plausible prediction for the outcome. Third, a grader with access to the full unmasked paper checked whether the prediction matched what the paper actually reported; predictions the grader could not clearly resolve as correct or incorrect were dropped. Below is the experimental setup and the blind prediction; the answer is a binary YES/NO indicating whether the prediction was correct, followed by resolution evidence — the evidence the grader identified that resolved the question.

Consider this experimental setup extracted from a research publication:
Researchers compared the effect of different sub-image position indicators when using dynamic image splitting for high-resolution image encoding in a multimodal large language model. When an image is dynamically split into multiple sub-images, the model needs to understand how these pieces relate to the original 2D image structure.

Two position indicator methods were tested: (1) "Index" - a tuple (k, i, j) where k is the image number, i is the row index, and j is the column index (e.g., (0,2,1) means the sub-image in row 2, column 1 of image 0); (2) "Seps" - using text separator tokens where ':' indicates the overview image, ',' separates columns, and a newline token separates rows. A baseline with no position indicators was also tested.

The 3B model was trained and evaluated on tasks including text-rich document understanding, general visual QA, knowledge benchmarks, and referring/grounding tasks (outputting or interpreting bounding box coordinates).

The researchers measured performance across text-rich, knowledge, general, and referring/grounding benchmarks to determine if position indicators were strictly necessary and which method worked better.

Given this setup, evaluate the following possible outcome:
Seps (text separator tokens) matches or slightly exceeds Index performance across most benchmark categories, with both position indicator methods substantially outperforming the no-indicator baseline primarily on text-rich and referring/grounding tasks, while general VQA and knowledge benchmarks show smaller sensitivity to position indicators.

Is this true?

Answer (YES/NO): NO